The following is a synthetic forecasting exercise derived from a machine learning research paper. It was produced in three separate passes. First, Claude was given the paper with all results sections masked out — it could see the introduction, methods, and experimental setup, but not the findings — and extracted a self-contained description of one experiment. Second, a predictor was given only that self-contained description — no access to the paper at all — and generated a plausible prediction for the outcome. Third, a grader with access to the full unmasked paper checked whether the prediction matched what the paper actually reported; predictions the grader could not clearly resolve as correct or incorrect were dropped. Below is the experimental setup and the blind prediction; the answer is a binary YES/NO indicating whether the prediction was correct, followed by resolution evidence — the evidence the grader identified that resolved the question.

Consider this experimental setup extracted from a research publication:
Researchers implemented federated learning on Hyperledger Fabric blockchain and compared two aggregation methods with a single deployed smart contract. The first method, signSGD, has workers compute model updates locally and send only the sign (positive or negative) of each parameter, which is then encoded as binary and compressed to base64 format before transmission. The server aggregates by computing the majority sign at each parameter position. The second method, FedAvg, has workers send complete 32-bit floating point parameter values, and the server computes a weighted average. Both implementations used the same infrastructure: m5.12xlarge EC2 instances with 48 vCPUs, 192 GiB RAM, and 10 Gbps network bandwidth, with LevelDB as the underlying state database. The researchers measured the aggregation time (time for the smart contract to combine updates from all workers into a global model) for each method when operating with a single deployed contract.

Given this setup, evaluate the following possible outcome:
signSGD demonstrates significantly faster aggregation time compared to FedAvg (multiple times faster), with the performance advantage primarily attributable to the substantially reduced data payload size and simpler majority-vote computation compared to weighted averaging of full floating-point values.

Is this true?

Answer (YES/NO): NO